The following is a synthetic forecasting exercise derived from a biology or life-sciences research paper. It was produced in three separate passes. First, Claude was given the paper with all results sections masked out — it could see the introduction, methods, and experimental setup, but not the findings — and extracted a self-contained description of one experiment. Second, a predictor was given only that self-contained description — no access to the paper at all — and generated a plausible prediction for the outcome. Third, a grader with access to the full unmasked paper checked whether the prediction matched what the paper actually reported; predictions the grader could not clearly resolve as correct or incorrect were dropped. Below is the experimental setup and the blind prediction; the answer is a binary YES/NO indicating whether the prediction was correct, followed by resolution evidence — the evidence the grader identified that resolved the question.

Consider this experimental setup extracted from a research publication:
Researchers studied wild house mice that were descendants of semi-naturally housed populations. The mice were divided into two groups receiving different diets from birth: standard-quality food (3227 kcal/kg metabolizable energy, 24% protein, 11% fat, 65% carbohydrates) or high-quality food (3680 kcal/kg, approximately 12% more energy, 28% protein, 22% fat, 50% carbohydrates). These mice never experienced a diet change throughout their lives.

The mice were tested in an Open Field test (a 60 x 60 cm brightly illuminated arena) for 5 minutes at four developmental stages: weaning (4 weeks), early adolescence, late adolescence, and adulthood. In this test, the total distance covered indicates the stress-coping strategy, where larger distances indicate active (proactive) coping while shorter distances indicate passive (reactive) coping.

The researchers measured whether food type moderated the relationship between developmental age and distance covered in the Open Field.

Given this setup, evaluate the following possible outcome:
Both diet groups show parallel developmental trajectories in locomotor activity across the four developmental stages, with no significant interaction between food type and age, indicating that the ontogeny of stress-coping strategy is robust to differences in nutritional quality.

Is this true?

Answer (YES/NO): YES